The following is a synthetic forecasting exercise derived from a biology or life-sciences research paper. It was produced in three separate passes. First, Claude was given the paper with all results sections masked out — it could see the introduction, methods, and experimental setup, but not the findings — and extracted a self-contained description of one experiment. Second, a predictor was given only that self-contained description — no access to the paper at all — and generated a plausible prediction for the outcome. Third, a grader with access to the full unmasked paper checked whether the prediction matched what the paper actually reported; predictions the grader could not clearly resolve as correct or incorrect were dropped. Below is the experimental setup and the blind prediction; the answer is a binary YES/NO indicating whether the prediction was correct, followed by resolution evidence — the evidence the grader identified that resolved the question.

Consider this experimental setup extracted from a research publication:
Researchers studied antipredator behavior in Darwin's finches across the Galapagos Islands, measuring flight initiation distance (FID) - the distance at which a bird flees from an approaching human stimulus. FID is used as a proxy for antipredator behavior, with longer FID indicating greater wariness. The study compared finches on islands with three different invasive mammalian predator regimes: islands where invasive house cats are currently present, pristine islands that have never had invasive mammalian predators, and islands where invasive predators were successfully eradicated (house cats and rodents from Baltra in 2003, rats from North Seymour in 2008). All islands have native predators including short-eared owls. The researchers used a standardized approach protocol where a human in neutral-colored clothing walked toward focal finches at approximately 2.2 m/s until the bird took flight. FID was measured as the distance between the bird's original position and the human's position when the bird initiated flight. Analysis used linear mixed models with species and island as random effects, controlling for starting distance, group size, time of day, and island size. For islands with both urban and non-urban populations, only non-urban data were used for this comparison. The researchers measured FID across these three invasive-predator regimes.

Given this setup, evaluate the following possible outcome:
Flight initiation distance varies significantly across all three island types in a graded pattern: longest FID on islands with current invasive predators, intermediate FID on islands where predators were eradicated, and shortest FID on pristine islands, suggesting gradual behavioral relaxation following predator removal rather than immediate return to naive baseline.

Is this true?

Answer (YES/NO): NO